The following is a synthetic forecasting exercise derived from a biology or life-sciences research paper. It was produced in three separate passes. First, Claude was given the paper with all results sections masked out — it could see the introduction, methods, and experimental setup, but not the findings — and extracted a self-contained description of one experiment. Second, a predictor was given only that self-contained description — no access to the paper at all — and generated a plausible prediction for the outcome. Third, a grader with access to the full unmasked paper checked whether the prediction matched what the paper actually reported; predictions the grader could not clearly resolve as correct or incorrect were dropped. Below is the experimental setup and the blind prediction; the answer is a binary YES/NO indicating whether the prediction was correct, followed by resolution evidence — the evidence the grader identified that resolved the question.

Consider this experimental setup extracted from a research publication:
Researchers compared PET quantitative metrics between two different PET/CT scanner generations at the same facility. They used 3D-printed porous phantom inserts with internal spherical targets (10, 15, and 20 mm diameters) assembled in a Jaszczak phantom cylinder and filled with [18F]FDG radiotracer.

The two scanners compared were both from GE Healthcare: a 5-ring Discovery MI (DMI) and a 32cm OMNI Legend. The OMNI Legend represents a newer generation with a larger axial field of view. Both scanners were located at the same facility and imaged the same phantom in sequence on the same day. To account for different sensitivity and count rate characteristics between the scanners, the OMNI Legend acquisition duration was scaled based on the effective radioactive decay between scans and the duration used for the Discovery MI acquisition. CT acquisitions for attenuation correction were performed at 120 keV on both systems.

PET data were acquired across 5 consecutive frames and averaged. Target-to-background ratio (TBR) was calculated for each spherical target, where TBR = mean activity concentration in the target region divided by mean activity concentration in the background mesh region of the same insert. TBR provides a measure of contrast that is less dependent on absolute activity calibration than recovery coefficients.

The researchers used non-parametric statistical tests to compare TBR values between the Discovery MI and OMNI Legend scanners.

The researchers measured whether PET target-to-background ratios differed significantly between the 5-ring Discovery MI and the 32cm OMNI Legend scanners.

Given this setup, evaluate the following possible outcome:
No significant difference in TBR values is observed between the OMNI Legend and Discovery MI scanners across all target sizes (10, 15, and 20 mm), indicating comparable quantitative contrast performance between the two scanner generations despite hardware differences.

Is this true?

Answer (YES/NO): YES